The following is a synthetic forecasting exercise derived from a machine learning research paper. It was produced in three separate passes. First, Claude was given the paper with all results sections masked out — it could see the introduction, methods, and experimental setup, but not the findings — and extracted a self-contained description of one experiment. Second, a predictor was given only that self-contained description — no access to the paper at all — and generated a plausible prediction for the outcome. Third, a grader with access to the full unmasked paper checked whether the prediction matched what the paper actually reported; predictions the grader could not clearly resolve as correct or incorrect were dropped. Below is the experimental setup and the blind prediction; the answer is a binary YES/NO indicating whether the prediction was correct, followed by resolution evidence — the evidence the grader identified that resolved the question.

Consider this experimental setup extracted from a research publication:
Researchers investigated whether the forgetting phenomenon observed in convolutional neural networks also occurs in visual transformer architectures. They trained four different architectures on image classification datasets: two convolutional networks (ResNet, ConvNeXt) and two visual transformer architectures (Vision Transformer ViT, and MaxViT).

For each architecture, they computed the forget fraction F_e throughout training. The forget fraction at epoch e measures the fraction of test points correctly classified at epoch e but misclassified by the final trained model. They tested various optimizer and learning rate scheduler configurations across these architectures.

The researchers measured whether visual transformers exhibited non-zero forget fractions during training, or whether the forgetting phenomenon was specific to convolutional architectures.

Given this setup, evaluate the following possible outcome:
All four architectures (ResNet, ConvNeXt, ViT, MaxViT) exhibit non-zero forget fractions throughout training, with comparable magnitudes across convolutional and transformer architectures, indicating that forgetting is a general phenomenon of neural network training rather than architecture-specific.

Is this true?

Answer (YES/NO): YES